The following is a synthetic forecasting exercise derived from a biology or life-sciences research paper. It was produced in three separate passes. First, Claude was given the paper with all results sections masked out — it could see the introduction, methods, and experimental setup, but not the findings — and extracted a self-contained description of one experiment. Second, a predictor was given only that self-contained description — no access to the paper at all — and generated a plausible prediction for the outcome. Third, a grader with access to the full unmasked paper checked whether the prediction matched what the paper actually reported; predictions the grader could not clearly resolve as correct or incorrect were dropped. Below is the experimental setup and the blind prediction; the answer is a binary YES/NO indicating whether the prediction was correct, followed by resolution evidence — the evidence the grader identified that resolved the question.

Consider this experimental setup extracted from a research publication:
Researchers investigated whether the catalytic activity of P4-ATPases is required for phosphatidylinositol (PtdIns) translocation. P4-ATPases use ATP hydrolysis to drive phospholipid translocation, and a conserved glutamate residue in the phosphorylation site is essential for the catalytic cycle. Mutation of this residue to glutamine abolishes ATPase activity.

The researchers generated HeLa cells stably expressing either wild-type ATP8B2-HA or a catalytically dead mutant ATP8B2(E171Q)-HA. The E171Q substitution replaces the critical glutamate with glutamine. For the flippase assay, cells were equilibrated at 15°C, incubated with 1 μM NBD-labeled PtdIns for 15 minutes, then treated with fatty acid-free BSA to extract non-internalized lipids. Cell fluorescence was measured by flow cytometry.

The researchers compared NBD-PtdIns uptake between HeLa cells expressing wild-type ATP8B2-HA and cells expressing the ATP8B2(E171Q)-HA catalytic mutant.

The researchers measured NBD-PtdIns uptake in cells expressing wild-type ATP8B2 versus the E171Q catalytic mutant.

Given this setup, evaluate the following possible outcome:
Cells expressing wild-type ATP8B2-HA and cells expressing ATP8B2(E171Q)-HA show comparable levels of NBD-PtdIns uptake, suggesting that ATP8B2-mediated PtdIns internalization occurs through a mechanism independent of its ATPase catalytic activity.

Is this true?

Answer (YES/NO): NO